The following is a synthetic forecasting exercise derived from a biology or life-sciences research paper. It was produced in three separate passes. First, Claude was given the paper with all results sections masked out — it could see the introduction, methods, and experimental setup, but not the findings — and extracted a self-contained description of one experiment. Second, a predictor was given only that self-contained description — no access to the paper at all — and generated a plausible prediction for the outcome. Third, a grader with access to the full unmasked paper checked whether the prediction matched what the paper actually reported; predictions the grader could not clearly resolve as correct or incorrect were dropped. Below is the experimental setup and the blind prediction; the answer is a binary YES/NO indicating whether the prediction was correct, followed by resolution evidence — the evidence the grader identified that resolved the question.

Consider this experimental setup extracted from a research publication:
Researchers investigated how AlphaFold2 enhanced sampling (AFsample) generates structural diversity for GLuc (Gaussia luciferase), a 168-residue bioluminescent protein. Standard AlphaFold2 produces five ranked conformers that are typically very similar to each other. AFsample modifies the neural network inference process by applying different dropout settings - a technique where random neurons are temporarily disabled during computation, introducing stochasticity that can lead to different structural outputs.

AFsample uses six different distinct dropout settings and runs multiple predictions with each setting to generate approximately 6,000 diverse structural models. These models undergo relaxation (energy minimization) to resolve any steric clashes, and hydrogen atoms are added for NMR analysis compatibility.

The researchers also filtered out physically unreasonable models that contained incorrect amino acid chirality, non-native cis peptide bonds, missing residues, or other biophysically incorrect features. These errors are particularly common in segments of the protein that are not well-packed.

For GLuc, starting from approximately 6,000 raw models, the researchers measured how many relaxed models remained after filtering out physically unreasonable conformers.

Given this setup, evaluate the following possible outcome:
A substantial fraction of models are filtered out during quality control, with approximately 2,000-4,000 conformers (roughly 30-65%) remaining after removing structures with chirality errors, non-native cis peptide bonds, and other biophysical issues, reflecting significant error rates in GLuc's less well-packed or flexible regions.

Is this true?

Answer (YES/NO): NO